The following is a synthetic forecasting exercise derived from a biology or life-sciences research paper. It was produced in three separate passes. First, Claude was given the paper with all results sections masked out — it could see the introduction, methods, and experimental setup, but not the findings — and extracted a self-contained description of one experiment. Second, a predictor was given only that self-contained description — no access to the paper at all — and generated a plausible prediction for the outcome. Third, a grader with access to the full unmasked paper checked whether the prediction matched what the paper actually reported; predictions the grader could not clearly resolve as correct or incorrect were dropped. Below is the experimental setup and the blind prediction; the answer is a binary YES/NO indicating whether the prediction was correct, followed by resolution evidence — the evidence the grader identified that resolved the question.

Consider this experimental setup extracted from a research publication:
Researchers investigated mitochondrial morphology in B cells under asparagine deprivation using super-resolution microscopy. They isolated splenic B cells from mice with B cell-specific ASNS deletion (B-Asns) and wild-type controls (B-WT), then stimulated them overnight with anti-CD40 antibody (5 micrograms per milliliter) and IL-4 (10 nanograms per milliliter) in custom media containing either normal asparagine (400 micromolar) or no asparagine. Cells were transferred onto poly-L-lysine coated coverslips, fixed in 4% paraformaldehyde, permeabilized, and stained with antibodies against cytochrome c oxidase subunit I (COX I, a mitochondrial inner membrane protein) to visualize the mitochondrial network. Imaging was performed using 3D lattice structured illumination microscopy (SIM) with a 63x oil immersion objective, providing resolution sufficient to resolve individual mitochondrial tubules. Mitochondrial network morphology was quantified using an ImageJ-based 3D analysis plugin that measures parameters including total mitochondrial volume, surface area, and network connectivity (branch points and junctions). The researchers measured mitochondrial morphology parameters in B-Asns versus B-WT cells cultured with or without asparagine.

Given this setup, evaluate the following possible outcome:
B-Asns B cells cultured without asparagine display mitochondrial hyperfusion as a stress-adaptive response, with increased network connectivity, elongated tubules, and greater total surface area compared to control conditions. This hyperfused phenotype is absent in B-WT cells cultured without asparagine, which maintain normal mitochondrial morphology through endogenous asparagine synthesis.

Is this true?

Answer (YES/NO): NO